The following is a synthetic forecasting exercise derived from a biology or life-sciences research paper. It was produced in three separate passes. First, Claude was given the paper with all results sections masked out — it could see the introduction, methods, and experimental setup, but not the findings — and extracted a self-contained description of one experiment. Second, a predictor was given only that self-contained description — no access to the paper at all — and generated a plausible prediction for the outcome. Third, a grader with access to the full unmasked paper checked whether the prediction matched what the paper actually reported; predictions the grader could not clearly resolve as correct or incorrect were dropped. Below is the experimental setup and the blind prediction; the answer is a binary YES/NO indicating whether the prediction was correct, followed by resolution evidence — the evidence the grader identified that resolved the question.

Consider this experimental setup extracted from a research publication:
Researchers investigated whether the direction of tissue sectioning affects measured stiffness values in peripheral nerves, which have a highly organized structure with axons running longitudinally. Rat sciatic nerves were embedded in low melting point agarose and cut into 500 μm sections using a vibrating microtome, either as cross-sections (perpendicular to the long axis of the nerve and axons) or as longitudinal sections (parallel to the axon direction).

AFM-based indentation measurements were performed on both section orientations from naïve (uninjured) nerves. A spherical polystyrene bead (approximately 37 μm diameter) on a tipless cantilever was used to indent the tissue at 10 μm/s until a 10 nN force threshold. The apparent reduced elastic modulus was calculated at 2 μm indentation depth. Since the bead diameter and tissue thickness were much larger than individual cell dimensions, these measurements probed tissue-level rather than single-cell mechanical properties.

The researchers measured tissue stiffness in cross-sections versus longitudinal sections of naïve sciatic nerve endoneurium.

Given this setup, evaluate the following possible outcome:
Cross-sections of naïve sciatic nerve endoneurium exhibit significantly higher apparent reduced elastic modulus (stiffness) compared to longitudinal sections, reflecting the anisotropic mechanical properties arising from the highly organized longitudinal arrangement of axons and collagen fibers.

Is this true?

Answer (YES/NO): NO